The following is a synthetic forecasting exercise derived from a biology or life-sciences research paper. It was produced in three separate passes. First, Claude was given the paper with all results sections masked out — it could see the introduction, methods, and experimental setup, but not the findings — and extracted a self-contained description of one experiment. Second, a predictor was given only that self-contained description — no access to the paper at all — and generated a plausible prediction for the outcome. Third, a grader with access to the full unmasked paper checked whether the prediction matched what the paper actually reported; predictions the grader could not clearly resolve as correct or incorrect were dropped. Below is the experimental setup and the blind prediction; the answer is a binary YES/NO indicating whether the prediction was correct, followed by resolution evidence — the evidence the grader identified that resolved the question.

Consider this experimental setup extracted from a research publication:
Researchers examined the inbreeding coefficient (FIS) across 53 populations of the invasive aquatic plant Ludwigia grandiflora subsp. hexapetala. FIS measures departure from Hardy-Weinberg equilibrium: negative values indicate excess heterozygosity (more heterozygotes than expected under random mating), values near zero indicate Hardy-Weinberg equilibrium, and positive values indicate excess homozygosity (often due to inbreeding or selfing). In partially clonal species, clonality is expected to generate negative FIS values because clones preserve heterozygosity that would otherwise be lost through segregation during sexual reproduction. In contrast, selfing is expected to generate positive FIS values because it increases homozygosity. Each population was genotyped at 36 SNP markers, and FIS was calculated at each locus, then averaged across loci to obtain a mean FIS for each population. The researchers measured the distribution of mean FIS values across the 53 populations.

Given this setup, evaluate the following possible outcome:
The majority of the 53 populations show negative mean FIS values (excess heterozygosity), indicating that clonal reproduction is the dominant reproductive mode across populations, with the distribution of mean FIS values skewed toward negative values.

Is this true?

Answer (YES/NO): YES